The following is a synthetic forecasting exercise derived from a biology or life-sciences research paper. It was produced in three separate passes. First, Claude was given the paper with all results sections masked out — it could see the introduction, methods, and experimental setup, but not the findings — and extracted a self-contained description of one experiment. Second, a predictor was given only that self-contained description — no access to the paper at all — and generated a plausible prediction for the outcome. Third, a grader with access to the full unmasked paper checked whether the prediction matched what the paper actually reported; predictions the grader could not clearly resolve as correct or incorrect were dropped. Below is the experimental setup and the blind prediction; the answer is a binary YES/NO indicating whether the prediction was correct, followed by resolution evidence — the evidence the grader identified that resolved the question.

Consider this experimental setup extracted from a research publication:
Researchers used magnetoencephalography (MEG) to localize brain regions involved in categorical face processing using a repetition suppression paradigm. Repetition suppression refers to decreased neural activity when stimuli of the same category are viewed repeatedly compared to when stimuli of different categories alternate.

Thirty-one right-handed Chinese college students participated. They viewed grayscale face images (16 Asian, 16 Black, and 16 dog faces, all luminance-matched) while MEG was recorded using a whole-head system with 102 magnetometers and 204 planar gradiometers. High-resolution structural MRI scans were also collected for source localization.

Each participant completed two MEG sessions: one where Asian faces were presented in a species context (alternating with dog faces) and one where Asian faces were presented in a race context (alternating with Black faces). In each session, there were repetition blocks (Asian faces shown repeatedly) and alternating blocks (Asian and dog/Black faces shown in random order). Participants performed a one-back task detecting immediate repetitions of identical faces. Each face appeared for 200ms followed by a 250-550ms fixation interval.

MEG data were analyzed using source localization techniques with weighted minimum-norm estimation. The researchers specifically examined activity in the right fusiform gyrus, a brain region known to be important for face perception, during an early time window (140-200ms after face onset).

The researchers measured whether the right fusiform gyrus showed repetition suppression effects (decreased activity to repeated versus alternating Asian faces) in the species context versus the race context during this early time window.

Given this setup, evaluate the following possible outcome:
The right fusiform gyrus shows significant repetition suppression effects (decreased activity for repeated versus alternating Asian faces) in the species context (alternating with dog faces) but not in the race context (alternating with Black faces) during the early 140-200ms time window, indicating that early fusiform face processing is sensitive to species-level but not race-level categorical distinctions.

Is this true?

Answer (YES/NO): YES